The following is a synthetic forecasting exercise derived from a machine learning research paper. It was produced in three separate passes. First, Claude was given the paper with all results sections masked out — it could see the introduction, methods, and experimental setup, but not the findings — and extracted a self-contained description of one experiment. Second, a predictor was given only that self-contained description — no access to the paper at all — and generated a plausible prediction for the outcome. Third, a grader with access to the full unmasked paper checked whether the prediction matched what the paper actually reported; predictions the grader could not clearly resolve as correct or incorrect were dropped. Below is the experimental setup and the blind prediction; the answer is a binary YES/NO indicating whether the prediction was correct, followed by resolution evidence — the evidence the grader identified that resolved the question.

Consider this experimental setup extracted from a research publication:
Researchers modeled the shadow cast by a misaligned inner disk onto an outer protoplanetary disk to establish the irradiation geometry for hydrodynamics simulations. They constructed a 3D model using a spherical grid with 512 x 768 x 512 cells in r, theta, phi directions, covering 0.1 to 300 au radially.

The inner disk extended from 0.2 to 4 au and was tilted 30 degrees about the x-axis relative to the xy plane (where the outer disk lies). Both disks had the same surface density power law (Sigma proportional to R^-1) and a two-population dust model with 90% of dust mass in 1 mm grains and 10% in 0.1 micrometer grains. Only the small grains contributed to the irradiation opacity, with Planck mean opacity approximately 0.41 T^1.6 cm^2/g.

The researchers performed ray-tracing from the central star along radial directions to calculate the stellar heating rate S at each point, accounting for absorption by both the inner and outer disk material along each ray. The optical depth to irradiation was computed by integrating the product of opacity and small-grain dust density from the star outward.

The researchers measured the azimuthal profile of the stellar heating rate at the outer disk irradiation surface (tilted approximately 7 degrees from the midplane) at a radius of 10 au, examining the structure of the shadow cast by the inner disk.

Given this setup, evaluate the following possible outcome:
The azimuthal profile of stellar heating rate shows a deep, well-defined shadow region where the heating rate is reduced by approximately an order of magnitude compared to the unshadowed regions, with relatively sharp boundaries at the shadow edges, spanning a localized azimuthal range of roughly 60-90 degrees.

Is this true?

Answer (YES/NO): NO